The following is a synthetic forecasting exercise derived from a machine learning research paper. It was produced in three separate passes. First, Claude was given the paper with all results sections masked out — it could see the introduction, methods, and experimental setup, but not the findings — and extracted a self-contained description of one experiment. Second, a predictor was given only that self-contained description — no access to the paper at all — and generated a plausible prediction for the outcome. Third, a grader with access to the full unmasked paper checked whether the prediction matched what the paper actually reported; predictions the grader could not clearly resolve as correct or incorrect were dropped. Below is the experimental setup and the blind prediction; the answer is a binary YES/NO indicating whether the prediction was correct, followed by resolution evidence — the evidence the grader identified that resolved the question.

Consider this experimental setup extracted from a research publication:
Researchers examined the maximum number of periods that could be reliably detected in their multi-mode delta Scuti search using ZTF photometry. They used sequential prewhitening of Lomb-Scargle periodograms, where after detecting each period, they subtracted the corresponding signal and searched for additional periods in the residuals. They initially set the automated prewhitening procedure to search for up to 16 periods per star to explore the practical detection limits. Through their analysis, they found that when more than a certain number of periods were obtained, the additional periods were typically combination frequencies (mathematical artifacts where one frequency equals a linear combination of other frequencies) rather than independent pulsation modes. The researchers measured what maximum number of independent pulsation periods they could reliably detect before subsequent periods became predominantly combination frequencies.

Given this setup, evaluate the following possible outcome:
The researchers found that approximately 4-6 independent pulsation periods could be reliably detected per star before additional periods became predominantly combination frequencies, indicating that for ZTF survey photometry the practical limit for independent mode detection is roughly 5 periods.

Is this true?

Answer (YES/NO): NO